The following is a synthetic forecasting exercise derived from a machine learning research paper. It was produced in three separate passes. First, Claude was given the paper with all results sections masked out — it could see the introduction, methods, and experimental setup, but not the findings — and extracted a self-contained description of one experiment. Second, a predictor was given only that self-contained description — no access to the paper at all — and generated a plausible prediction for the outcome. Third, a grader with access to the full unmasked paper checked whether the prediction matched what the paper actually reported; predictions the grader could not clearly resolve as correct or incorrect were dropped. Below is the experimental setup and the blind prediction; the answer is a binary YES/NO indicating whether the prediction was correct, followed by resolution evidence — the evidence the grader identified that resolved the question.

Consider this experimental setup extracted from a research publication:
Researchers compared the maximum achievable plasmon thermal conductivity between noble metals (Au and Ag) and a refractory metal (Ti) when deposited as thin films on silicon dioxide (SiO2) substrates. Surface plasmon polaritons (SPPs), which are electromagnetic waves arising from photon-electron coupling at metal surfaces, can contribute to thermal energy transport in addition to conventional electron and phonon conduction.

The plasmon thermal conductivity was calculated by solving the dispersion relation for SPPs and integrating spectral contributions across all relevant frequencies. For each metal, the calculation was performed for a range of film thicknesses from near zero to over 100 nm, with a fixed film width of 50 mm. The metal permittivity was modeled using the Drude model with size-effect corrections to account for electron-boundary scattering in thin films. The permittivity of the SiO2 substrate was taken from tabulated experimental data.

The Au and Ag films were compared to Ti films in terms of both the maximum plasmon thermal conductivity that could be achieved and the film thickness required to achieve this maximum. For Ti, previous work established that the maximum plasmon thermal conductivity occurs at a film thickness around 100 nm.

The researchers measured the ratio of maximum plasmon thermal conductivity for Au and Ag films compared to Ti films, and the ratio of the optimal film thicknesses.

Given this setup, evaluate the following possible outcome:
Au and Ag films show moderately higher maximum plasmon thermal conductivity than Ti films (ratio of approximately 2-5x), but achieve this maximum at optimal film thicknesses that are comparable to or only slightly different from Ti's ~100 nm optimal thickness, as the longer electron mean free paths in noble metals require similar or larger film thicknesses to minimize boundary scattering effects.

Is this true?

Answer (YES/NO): NO